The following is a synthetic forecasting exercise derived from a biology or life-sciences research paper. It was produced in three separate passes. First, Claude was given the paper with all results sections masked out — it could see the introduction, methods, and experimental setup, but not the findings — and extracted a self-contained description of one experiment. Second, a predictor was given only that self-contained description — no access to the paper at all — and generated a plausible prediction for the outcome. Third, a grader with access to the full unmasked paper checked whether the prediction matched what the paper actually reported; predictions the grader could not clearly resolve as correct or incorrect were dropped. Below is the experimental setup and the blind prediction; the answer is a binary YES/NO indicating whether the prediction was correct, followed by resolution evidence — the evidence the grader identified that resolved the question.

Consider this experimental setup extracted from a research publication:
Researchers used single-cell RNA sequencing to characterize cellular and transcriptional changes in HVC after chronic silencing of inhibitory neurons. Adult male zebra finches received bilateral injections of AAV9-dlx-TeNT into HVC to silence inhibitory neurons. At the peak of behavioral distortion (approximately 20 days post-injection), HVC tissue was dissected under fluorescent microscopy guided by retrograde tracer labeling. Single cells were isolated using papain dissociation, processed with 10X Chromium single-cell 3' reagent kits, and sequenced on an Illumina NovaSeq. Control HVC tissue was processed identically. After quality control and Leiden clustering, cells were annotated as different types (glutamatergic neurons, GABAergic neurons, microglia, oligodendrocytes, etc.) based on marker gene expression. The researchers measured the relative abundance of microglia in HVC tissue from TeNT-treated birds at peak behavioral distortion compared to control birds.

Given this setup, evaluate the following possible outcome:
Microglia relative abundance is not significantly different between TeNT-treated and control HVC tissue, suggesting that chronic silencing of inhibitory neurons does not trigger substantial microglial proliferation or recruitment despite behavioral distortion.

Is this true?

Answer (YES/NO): NO